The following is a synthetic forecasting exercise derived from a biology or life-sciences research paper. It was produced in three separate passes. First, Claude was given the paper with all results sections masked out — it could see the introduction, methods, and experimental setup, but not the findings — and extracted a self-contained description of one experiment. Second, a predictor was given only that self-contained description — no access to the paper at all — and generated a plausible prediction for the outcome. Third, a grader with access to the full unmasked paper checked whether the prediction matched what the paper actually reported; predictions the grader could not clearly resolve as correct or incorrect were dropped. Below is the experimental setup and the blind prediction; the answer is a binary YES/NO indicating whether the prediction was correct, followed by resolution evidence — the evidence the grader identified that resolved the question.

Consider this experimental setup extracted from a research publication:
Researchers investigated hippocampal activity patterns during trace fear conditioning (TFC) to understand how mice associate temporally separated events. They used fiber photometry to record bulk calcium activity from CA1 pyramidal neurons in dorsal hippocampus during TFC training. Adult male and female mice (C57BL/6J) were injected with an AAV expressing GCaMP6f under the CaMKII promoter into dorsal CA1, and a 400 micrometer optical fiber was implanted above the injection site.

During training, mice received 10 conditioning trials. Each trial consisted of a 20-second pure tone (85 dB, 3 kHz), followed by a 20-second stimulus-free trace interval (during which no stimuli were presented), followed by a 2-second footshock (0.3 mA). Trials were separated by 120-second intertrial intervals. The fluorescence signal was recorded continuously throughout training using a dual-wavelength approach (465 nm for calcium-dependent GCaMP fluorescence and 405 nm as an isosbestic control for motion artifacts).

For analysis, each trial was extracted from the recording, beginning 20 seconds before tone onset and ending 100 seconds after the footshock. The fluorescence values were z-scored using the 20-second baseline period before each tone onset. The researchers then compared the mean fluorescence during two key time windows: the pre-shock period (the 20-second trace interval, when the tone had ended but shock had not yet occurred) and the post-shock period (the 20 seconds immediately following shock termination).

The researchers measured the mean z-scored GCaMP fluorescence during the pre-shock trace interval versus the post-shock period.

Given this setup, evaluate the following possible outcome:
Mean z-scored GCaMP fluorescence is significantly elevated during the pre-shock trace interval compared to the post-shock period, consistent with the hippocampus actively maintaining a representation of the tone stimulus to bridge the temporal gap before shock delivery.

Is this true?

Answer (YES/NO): NO